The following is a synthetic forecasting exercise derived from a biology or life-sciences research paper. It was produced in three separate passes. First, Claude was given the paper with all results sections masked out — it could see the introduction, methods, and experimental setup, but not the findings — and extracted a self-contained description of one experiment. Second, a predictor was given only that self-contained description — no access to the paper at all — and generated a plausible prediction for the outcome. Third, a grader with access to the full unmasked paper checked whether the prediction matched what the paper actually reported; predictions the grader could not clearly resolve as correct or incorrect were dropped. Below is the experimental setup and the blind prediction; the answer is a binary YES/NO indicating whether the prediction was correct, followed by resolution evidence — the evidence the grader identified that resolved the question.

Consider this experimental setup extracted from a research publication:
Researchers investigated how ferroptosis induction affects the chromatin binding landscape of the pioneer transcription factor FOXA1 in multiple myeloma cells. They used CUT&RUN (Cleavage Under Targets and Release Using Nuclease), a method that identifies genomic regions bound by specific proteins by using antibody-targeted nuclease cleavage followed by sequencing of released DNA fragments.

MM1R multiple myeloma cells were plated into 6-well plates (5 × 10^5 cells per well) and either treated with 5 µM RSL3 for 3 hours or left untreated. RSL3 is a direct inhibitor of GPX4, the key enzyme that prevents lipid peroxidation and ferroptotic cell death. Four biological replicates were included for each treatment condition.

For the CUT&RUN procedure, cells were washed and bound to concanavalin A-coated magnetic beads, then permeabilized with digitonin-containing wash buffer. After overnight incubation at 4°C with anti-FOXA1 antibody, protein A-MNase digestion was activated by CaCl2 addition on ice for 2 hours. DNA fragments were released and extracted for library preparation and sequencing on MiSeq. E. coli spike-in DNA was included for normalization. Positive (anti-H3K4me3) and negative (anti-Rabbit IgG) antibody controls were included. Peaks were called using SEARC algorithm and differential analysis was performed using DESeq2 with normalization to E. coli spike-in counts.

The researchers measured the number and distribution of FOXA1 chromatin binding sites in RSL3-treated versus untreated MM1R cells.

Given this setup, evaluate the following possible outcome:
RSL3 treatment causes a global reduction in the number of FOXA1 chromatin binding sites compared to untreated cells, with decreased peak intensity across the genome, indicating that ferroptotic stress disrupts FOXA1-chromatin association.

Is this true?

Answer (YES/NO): NO